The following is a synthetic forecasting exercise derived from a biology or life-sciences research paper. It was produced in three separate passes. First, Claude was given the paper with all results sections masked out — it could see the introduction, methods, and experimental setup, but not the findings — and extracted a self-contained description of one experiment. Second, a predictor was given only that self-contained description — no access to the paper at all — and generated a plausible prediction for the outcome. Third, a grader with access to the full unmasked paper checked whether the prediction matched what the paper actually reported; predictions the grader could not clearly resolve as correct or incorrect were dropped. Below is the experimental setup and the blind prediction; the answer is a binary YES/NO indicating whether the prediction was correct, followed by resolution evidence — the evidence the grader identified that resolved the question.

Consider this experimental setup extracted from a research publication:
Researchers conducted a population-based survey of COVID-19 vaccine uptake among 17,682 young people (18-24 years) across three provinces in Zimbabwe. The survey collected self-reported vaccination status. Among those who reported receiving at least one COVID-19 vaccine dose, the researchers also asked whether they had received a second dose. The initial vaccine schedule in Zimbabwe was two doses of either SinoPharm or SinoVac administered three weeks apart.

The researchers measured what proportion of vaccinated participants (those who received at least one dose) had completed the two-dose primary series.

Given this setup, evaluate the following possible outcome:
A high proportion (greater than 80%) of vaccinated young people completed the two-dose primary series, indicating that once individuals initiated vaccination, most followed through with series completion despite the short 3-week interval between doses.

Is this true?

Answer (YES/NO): NO